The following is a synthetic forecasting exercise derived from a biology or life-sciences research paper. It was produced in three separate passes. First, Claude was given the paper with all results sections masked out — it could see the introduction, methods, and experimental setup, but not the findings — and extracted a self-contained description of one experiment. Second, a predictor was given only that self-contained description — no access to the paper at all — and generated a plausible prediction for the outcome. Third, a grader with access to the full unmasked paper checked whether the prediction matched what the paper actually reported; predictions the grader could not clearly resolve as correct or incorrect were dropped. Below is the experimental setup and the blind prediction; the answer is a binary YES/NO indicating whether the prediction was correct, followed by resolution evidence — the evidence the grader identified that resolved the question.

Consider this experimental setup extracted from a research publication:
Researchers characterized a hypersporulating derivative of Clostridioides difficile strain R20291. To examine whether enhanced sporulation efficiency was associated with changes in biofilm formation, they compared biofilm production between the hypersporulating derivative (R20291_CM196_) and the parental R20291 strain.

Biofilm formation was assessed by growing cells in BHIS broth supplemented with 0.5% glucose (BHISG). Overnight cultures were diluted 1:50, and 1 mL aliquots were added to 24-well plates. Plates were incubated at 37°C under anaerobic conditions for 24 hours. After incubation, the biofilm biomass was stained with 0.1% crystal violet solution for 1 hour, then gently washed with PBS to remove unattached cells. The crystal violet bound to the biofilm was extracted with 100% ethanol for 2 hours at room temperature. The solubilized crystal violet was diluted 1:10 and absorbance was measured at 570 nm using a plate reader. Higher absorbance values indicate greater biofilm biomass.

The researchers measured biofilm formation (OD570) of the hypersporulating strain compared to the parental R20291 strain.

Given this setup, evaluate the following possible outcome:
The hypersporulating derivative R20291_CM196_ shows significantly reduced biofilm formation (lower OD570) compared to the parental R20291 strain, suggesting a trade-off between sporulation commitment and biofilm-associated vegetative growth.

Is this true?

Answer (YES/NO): YES